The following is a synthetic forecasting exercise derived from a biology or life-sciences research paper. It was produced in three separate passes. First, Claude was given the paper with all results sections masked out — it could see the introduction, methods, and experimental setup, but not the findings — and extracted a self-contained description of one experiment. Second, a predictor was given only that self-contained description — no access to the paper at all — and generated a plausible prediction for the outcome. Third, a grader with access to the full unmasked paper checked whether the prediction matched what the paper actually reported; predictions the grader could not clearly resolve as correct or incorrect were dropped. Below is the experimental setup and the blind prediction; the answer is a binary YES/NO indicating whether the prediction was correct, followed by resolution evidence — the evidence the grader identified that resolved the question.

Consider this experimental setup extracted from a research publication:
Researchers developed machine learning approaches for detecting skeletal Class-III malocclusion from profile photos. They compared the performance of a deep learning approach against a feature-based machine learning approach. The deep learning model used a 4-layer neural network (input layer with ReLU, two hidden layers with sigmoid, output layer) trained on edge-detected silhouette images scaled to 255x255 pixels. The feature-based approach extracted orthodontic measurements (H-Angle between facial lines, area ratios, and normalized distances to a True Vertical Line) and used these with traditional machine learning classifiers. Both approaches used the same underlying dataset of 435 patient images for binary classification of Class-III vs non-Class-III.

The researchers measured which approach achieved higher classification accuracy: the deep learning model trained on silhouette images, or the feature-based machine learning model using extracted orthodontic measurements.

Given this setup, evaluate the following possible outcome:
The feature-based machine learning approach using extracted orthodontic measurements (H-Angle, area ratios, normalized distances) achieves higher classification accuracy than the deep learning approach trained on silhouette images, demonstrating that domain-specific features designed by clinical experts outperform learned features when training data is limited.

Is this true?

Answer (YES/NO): YES